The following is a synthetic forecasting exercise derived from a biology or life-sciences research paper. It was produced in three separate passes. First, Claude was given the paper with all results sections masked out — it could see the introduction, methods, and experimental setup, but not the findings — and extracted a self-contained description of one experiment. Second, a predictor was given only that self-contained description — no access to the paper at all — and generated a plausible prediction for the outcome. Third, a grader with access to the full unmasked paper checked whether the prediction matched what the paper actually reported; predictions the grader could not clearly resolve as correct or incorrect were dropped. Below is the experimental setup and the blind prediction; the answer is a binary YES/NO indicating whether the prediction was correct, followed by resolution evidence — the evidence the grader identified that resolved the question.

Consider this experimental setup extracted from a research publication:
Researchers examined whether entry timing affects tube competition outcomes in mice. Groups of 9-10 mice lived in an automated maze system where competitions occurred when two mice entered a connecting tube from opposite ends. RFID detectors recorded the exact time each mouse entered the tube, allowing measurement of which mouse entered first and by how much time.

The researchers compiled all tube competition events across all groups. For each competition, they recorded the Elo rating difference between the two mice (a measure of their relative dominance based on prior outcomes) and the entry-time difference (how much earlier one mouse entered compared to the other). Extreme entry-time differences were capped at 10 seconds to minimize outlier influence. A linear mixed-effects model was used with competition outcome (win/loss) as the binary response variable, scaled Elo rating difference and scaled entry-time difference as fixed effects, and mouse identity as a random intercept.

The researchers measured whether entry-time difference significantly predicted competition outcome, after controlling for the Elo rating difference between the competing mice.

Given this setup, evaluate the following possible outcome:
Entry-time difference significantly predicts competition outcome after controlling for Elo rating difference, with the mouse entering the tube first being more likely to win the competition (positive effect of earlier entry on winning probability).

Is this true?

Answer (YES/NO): NO